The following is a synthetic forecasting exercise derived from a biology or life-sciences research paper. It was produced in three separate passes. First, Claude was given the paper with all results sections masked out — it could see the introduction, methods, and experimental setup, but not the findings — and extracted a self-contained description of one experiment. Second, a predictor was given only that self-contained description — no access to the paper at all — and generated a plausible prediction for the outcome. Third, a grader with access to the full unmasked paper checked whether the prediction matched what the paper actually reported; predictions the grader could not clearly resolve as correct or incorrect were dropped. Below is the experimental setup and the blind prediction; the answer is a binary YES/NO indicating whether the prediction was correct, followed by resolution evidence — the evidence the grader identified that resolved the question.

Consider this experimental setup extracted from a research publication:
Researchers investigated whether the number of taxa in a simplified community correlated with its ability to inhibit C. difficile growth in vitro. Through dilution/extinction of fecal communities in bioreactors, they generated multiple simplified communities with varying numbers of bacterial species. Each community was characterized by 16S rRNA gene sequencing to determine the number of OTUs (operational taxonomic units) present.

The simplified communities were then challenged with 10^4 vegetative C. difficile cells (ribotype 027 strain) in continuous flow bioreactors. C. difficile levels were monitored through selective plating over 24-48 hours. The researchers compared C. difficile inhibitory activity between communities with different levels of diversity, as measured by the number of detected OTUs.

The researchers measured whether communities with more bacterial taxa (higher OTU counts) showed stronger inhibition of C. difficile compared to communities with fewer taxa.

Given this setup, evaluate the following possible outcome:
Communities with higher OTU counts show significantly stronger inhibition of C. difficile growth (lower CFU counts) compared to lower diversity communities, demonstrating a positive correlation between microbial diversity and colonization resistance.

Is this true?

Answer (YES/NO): NO